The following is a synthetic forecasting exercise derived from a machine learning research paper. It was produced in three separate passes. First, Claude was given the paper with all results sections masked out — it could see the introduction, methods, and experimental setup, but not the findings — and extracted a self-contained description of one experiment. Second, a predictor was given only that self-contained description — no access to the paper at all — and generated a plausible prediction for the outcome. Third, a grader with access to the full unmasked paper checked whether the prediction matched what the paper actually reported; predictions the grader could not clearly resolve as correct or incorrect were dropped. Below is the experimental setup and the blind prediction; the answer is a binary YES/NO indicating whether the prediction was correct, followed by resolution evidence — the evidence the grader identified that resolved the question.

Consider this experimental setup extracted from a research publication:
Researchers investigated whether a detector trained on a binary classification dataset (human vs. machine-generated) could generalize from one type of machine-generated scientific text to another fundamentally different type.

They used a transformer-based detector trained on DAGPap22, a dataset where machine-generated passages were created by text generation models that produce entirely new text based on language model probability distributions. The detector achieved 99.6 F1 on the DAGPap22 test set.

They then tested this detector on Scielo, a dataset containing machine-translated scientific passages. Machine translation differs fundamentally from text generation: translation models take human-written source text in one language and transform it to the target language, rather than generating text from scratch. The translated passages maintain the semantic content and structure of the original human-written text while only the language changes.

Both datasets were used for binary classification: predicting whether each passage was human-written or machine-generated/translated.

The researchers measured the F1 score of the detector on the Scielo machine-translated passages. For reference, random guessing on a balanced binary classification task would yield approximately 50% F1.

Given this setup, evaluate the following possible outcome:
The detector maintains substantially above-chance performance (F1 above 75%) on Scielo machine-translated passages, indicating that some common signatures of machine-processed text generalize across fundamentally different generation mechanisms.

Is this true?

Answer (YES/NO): NO